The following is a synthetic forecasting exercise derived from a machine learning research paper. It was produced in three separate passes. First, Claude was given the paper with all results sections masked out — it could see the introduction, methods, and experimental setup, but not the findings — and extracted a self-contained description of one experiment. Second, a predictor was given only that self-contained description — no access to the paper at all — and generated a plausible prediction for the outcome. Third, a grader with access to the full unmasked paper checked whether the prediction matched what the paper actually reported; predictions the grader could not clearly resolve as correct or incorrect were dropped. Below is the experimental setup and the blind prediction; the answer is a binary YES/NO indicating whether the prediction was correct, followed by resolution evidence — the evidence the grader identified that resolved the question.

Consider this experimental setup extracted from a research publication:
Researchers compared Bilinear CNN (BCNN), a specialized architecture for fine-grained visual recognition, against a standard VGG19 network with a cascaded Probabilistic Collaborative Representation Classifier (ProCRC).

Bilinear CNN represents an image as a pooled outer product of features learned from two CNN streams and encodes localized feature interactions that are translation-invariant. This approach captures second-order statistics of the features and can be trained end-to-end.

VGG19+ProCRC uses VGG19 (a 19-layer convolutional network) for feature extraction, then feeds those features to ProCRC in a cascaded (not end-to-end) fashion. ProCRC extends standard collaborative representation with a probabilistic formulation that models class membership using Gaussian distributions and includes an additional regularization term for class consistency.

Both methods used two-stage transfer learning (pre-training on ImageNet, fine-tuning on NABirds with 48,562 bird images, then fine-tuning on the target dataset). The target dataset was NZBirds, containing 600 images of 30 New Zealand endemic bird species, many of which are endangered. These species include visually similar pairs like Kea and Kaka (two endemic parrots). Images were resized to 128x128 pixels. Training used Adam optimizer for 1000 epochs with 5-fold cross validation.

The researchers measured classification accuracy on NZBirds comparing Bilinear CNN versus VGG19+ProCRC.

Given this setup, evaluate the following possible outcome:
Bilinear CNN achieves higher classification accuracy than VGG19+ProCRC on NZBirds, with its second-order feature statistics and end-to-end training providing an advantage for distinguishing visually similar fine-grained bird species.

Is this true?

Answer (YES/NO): YES